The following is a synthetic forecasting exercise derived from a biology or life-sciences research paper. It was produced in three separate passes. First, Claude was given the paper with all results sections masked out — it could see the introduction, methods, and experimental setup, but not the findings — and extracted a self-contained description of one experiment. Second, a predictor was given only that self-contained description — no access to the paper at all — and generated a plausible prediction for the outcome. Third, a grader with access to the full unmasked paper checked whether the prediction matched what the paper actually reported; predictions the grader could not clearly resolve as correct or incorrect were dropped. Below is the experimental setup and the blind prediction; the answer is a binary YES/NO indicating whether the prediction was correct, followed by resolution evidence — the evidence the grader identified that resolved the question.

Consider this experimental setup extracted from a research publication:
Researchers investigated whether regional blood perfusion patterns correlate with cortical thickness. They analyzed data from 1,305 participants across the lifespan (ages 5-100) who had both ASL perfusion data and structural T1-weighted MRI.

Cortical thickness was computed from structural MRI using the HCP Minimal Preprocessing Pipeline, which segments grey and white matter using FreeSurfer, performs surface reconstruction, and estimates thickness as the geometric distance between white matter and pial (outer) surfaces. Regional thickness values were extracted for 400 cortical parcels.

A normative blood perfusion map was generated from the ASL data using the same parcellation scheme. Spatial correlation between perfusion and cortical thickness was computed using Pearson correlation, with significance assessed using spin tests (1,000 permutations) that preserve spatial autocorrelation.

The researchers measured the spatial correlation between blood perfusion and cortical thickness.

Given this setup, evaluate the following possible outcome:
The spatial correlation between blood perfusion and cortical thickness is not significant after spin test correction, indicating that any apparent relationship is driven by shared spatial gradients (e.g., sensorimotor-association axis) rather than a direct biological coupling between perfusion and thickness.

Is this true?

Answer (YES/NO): NO